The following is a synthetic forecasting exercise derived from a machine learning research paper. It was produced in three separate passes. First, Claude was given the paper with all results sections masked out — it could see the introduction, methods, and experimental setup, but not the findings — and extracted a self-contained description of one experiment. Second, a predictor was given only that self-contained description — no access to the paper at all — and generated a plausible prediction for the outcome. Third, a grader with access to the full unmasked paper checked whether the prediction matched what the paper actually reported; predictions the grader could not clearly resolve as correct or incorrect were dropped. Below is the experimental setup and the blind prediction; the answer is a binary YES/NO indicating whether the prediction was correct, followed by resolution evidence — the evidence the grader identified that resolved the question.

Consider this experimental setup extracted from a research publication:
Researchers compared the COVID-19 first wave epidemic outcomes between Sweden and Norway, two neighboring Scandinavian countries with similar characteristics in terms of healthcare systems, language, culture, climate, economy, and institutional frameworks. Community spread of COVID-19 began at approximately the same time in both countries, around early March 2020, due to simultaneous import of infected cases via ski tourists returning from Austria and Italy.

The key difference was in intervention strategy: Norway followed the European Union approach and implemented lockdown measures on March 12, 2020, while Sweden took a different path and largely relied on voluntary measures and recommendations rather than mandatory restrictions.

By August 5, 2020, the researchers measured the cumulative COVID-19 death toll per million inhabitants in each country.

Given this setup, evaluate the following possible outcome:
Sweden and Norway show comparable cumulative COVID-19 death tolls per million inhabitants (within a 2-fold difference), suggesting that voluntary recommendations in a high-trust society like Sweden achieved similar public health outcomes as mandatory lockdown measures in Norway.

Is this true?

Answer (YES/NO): NO